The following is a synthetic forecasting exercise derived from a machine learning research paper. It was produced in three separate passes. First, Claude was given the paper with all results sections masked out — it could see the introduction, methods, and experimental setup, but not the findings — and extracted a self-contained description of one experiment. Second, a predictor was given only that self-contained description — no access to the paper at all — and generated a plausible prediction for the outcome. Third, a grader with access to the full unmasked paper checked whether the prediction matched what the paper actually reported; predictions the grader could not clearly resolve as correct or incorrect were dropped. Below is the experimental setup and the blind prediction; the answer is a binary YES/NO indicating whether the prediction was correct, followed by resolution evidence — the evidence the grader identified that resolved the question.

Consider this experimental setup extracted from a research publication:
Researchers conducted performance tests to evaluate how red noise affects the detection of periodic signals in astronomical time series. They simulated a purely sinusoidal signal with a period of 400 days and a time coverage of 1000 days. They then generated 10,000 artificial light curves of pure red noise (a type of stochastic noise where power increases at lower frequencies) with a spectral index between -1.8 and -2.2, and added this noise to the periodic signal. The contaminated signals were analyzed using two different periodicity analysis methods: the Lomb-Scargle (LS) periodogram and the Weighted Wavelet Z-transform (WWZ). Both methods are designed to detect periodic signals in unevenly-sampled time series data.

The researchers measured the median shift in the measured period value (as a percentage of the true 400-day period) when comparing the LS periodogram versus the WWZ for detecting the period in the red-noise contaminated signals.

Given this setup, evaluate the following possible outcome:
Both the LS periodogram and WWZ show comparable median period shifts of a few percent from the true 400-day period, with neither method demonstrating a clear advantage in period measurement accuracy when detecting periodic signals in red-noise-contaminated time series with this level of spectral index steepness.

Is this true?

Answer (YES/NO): NO